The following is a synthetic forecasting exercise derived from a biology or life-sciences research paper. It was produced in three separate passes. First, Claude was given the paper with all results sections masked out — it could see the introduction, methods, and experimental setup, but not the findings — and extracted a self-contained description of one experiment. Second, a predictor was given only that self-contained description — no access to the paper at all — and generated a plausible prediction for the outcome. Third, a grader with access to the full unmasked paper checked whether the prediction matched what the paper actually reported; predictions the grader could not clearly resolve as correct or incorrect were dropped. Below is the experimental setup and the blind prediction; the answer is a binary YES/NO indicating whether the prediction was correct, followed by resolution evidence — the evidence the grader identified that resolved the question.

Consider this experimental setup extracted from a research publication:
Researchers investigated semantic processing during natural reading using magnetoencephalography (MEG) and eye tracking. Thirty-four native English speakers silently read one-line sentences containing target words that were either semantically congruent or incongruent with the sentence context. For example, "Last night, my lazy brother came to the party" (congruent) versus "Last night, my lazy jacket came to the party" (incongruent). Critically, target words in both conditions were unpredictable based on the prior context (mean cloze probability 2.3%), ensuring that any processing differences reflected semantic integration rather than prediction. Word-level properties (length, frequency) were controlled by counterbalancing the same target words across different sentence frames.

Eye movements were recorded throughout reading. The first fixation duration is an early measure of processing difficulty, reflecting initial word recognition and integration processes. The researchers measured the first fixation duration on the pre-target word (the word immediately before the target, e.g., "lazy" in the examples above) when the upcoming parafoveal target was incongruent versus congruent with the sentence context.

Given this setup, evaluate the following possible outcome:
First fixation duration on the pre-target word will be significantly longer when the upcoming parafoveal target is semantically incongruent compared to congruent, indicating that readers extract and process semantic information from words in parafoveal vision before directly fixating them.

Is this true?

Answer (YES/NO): NO